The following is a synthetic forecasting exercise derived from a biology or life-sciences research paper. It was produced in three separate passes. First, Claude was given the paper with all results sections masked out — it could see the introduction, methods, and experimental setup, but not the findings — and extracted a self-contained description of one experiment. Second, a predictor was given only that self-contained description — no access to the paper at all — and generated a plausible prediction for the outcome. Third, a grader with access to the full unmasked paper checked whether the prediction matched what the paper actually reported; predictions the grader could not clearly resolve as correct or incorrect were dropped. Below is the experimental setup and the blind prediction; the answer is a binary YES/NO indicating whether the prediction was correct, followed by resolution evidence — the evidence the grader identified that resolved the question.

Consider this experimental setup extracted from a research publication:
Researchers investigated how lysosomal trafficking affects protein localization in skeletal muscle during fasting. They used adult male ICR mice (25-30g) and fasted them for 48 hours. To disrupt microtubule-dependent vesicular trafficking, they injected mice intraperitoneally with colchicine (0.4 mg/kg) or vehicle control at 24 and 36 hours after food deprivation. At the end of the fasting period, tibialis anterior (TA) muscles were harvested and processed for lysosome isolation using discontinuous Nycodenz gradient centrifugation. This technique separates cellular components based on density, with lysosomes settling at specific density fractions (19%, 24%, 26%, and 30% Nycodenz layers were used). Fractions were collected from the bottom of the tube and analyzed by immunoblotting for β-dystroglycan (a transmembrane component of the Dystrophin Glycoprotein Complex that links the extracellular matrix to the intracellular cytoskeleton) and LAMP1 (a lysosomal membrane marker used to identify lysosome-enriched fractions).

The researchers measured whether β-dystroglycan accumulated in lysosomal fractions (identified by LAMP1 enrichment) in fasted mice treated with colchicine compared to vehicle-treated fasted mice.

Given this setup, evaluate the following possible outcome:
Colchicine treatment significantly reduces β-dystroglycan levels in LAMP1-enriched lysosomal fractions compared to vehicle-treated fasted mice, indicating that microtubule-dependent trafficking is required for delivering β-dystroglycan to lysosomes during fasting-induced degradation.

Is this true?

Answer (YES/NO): NO